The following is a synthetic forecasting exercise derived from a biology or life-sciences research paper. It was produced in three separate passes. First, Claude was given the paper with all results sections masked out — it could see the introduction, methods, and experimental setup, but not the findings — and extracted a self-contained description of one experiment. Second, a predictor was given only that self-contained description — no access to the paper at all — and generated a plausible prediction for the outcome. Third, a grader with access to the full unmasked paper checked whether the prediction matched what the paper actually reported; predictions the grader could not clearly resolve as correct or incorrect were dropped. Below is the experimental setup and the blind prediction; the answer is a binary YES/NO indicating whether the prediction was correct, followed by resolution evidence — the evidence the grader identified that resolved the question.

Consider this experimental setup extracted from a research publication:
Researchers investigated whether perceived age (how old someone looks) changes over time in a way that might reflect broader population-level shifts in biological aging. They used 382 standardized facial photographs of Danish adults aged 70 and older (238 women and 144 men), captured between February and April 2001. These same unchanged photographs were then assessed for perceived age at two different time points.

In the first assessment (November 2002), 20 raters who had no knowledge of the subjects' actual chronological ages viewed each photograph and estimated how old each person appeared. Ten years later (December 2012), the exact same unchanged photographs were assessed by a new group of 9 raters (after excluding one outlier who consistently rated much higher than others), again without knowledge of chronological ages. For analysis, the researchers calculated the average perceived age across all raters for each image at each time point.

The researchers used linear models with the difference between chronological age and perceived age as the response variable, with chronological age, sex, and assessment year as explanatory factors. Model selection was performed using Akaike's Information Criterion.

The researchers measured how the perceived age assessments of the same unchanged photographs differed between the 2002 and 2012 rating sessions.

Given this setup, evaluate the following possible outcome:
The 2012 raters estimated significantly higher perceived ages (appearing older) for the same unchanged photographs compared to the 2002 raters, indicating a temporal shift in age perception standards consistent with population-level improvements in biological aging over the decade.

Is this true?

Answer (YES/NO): YES